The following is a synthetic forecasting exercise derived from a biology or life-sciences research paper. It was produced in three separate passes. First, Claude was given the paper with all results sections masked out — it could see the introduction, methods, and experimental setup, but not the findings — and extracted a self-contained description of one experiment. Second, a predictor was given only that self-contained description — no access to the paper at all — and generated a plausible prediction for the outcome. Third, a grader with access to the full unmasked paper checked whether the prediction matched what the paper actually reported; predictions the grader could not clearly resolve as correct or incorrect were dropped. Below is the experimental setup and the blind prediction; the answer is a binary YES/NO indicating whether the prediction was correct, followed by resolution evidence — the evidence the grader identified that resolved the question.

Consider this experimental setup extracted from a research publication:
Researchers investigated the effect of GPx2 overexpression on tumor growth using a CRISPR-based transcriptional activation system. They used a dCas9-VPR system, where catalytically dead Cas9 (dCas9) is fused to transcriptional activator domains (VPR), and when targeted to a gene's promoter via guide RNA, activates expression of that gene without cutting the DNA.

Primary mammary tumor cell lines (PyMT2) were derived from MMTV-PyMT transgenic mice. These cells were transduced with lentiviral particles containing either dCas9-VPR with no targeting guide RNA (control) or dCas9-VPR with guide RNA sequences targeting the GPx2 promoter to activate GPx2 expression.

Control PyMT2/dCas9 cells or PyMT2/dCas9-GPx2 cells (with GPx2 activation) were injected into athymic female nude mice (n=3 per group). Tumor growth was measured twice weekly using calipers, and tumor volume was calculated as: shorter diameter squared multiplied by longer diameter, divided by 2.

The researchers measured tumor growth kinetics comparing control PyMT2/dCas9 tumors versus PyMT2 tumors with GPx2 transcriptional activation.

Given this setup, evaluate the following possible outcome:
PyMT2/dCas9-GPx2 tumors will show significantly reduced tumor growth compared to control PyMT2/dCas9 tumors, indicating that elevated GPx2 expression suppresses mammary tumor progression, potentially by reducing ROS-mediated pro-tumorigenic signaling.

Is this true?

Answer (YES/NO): YES